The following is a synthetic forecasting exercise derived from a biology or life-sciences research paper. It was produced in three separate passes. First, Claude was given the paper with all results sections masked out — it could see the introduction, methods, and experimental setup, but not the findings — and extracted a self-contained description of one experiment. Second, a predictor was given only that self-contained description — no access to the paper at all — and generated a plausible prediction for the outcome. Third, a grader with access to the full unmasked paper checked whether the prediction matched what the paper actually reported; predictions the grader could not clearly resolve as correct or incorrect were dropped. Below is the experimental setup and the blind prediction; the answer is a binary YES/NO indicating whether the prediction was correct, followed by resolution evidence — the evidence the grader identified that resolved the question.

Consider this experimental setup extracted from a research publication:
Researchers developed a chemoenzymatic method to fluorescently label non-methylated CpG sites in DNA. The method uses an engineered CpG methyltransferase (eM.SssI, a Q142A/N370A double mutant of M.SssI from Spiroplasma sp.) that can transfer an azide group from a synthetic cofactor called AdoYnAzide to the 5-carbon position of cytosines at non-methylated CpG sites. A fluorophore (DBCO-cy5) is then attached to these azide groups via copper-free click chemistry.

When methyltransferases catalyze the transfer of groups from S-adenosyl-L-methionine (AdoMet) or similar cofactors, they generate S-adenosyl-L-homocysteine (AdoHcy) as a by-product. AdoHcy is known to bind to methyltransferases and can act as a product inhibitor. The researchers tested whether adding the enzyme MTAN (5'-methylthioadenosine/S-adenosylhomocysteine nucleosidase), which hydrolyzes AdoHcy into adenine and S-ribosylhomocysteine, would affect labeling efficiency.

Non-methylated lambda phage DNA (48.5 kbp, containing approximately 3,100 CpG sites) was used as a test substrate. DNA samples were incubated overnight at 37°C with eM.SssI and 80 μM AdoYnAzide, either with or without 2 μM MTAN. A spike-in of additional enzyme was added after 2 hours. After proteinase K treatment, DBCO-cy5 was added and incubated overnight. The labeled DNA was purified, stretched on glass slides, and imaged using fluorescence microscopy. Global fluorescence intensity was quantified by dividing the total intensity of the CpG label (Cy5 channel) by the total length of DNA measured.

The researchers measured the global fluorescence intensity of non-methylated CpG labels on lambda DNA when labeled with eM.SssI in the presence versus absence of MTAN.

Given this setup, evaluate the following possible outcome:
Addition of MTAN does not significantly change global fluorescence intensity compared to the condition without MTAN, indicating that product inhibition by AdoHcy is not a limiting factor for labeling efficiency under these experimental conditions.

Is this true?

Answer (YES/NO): NO